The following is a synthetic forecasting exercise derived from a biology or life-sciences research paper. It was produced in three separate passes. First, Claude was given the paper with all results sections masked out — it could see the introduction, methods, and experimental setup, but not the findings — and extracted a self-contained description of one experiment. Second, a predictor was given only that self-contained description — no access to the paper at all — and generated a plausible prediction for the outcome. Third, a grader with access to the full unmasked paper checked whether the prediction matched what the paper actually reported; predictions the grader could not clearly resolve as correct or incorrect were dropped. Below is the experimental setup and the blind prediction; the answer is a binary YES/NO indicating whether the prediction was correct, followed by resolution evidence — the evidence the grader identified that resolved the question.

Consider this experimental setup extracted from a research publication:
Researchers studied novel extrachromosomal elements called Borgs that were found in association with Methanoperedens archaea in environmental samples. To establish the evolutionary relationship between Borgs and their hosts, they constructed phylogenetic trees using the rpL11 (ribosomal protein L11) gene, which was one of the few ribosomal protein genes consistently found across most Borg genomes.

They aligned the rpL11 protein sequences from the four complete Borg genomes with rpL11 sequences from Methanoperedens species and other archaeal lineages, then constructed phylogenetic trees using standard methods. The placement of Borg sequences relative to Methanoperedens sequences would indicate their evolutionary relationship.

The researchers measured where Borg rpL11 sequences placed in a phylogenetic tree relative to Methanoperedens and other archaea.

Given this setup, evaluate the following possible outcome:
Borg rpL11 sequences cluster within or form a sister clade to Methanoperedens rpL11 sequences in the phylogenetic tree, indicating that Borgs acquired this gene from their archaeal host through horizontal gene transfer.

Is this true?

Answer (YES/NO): NO